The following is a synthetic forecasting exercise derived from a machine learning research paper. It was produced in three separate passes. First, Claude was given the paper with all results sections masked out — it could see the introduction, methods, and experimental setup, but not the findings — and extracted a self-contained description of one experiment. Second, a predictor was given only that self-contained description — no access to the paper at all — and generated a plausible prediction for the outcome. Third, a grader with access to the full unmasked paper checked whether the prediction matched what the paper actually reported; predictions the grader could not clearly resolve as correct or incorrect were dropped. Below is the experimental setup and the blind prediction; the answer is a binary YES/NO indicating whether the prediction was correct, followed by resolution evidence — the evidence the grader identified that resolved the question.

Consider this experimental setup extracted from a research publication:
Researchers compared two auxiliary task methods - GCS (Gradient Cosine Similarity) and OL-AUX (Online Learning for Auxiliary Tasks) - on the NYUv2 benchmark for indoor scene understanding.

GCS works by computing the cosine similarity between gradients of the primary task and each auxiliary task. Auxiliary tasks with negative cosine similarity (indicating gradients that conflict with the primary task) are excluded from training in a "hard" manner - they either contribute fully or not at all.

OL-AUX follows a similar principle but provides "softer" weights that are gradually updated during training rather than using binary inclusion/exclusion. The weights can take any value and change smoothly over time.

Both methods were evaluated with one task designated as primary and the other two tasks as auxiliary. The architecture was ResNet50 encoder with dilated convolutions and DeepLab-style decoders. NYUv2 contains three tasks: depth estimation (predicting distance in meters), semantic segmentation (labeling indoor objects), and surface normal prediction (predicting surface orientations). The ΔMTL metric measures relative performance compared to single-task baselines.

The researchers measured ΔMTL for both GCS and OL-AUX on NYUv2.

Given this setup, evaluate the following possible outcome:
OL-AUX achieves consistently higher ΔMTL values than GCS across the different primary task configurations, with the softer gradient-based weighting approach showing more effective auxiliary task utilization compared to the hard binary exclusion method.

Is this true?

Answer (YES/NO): NO